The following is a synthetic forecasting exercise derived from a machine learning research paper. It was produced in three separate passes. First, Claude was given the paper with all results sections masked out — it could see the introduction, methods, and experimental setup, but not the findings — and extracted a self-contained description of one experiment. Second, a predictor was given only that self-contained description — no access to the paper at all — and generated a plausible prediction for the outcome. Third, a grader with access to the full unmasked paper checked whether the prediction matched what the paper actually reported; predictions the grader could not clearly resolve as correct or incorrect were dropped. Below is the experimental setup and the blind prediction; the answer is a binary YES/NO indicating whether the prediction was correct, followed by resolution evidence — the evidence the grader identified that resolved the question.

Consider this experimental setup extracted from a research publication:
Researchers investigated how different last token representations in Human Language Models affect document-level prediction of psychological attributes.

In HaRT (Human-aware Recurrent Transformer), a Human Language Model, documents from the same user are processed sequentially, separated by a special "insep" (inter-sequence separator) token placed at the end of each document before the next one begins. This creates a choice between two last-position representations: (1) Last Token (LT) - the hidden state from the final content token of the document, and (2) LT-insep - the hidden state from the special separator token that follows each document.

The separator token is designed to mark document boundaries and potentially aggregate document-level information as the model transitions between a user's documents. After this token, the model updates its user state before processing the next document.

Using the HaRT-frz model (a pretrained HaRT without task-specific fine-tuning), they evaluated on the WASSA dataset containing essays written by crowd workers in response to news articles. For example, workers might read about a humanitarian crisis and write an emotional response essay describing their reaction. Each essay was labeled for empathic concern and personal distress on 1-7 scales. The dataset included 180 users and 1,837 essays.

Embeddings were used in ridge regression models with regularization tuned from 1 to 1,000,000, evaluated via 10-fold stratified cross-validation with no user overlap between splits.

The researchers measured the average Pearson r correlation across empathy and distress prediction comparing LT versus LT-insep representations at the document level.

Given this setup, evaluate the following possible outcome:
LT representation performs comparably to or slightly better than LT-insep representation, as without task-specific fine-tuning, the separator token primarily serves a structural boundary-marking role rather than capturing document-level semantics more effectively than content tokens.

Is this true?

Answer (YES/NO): NO